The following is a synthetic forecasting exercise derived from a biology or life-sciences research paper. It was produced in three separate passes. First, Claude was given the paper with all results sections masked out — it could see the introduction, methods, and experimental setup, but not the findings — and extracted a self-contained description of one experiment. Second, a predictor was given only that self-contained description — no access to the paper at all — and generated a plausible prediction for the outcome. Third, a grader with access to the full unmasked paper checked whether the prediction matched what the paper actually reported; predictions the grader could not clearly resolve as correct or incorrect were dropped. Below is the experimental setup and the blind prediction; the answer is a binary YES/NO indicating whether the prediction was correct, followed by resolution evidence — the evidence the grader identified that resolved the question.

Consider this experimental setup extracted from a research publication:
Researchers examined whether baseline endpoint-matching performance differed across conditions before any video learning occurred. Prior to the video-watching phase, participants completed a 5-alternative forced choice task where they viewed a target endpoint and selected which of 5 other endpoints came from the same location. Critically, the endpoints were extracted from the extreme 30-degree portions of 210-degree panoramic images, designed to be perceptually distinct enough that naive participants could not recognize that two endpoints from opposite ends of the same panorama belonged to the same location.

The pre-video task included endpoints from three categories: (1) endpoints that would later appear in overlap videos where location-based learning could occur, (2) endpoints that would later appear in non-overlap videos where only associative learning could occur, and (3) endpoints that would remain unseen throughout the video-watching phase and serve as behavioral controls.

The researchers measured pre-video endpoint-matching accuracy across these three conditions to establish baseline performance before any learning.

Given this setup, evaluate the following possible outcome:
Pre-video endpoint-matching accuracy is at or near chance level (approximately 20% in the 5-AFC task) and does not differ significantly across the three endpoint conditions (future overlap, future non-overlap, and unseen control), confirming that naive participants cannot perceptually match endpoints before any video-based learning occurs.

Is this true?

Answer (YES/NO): YES